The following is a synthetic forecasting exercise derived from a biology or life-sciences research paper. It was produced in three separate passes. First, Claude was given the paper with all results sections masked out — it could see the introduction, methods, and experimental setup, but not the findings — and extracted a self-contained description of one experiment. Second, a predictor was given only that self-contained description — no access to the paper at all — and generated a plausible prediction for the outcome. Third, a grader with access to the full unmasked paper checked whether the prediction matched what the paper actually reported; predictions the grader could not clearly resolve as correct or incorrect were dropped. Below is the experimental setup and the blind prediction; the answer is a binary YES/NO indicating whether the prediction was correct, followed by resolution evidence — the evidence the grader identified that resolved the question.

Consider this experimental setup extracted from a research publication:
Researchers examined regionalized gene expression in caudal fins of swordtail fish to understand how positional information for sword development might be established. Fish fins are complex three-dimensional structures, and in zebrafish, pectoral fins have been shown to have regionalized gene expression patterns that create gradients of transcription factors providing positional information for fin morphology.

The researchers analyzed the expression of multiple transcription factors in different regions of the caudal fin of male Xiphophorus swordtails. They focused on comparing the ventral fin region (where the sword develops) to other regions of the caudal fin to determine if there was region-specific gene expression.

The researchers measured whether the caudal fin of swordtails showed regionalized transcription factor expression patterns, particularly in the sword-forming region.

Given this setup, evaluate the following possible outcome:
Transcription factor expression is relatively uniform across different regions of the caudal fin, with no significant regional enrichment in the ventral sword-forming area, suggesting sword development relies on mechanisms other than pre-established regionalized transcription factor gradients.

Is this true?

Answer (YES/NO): NO